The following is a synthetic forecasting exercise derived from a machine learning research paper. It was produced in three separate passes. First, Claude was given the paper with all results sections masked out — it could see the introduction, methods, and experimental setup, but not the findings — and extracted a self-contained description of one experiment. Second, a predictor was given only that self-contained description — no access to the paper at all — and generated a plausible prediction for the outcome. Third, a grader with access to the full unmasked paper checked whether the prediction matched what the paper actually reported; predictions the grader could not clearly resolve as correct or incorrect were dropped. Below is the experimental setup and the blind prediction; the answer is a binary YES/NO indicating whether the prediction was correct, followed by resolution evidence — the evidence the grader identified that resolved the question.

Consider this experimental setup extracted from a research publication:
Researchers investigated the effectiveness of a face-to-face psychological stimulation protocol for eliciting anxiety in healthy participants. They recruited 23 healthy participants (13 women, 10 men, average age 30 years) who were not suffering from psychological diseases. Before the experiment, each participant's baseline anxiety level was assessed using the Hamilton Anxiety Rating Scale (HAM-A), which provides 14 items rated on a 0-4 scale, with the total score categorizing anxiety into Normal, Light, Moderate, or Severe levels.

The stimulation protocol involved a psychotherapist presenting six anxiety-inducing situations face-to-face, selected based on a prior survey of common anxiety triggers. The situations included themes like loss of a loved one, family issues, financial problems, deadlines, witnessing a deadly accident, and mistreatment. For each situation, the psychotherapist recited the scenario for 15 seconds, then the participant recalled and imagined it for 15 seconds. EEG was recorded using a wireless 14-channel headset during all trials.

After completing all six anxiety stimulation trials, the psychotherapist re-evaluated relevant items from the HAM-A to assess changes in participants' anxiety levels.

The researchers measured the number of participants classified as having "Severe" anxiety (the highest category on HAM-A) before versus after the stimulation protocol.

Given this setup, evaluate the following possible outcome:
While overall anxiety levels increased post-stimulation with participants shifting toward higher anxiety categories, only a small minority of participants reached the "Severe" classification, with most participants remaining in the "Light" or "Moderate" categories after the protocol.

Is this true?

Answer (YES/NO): NO